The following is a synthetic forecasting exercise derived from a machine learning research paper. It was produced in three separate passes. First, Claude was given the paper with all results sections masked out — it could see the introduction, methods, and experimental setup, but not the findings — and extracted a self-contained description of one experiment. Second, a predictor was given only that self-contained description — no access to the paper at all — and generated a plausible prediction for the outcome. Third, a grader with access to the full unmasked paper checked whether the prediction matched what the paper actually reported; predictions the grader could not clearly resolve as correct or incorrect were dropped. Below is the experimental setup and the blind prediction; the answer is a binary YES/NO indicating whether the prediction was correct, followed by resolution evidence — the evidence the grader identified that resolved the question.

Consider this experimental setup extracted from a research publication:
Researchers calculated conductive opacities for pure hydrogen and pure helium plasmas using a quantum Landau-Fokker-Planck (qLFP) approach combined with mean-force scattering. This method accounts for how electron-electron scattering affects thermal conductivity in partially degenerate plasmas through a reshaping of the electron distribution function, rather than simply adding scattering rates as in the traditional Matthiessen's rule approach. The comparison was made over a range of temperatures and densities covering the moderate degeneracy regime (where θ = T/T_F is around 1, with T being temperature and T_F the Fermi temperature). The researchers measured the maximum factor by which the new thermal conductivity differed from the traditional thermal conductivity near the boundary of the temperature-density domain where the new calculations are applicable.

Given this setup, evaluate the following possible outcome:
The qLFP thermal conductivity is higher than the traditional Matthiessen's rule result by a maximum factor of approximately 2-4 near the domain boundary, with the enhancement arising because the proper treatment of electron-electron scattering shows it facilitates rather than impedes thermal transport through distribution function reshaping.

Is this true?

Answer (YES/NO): YES